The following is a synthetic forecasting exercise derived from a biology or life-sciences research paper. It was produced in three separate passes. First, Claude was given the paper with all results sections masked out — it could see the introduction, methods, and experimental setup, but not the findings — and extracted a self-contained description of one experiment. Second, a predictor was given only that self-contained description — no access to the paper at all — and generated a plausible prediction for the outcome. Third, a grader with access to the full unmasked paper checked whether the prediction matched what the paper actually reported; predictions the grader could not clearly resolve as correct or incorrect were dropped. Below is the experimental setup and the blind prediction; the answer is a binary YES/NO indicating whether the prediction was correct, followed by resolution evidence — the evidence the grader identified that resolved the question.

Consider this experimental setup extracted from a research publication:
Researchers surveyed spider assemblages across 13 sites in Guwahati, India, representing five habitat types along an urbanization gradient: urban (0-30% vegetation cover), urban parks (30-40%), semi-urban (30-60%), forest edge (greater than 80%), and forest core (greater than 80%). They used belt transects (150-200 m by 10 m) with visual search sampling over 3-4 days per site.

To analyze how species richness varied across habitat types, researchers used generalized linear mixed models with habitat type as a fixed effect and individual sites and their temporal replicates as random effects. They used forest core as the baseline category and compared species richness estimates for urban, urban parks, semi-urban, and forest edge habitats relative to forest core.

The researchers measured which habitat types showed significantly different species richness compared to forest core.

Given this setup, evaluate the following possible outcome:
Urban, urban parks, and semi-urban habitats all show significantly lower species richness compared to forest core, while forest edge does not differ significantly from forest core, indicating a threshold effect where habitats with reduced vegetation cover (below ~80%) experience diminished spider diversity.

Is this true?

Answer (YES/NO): NO